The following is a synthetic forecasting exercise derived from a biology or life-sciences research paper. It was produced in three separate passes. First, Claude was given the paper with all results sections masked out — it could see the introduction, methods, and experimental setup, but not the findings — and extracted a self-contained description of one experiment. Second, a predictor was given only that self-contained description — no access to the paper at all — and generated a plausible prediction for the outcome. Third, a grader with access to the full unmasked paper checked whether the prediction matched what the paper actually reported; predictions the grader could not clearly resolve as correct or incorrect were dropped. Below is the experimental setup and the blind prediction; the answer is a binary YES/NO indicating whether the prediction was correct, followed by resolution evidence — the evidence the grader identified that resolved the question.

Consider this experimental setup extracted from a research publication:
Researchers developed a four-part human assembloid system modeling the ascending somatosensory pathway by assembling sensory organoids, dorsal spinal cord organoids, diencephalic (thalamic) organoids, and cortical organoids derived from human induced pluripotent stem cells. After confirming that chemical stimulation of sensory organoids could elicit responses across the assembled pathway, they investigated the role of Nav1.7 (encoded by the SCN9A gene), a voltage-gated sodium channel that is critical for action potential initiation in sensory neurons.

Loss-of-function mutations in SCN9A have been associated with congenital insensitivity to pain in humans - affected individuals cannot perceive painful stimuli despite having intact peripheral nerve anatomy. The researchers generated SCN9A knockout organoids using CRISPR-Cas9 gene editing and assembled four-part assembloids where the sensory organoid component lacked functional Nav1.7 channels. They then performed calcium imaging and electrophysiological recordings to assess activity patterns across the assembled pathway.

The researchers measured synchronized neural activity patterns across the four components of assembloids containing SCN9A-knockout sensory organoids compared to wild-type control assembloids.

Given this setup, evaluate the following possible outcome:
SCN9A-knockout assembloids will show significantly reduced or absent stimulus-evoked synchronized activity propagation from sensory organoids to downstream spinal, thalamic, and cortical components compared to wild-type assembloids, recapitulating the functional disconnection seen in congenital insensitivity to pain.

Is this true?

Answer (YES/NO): NO